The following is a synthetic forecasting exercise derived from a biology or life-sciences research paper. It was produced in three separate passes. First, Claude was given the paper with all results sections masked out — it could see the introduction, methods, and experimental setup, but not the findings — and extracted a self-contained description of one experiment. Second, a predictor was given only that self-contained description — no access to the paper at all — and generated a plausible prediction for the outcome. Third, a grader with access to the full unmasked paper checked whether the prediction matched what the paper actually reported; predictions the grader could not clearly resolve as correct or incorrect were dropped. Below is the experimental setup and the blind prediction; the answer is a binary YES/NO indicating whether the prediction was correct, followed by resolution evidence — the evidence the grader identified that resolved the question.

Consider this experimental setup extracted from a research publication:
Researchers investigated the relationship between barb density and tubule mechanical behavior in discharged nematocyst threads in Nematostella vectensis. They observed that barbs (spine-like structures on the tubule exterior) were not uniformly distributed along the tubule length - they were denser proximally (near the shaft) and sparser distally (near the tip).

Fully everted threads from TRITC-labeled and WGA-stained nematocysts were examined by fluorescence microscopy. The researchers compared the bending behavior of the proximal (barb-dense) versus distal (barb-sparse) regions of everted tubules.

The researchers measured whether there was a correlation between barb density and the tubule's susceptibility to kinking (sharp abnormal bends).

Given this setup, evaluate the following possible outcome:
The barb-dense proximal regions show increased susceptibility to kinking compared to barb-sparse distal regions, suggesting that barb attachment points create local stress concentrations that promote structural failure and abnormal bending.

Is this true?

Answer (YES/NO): NO